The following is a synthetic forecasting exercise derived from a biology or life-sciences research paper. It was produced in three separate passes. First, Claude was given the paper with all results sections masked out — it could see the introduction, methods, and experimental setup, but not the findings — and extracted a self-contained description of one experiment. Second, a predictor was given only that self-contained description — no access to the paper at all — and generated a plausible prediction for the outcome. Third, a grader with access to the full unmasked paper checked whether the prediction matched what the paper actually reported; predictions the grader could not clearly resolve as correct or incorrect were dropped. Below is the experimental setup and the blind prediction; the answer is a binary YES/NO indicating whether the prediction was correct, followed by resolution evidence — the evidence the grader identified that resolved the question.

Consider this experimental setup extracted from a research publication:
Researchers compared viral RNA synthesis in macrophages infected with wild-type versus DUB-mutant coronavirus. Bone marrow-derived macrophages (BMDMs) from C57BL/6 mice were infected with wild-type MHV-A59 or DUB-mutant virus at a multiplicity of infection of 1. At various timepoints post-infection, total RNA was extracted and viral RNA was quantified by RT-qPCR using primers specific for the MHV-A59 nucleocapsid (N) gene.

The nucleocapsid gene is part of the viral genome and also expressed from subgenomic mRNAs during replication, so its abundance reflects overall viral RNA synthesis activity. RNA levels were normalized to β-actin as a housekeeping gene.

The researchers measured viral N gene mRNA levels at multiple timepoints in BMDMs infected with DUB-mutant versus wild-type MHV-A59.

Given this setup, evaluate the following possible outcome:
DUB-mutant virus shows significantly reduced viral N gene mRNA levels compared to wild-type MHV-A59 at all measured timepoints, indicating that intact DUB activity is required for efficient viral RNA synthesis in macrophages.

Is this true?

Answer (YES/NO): NO